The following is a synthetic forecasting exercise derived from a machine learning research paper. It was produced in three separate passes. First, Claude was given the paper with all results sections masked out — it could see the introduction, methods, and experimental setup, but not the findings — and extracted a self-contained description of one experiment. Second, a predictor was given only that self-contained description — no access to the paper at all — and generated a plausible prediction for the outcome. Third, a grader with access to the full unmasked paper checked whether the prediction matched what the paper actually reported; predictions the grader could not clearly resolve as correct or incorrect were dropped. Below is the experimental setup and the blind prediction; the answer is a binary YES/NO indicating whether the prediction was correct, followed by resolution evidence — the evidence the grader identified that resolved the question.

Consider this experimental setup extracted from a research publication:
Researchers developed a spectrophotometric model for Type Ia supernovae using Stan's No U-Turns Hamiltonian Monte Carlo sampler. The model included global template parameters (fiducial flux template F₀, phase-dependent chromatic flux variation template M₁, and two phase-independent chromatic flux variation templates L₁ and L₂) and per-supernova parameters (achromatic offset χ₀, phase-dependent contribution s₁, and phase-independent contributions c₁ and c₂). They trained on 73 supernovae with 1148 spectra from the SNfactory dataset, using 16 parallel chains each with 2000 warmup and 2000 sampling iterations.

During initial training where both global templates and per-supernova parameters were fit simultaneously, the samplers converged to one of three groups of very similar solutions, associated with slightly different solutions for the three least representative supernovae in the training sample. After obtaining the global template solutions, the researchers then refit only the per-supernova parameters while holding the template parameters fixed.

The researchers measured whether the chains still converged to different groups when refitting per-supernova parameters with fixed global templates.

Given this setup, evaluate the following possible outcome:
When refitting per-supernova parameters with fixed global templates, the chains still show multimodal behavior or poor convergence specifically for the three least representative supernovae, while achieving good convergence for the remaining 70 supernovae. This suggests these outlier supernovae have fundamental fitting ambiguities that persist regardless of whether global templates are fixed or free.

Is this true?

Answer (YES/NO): NO